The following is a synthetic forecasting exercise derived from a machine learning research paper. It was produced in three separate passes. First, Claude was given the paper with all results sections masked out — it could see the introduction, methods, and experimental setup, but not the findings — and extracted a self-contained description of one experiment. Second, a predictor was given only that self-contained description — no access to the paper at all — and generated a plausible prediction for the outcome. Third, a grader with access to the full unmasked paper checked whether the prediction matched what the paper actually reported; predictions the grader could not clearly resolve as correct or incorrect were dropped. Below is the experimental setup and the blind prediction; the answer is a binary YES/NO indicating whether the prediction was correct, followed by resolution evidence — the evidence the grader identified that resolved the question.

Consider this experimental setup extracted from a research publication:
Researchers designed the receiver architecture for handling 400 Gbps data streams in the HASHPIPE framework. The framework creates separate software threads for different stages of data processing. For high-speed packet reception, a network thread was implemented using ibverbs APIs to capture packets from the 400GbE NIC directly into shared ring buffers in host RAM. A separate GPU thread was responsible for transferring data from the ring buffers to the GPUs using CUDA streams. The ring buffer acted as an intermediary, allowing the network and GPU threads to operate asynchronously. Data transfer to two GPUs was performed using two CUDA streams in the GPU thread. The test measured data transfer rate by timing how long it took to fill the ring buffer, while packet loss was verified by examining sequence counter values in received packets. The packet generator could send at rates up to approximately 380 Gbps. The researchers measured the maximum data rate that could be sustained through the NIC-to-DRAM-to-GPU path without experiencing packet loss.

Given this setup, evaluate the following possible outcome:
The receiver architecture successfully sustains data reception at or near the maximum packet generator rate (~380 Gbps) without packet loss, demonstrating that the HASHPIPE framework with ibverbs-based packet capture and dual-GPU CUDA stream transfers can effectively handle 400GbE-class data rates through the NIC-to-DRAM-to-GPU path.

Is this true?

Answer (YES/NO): NO